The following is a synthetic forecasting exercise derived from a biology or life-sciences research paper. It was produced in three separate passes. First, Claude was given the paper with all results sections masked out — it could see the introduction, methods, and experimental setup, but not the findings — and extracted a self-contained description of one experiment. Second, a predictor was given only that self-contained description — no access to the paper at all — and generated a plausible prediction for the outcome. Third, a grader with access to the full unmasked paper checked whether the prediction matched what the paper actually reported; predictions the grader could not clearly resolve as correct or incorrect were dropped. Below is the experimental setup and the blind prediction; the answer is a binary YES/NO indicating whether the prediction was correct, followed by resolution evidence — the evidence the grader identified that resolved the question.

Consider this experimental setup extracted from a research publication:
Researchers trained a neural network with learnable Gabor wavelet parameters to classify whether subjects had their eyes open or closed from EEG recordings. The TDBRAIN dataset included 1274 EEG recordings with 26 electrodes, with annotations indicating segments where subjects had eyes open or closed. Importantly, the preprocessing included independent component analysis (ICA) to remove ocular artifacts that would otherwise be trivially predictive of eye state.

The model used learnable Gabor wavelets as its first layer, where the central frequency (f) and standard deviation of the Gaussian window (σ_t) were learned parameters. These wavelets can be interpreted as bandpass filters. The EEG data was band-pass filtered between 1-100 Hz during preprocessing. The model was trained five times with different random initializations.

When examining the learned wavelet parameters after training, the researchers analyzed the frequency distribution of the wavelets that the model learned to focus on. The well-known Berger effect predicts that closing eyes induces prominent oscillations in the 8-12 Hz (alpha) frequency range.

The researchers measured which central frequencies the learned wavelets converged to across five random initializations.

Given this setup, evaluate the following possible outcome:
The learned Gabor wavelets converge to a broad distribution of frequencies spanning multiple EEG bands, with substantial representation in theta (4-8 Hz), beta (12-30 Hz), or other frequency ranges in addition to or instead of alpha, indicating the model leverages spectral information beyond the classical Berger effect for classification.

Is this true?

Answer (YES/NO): NO